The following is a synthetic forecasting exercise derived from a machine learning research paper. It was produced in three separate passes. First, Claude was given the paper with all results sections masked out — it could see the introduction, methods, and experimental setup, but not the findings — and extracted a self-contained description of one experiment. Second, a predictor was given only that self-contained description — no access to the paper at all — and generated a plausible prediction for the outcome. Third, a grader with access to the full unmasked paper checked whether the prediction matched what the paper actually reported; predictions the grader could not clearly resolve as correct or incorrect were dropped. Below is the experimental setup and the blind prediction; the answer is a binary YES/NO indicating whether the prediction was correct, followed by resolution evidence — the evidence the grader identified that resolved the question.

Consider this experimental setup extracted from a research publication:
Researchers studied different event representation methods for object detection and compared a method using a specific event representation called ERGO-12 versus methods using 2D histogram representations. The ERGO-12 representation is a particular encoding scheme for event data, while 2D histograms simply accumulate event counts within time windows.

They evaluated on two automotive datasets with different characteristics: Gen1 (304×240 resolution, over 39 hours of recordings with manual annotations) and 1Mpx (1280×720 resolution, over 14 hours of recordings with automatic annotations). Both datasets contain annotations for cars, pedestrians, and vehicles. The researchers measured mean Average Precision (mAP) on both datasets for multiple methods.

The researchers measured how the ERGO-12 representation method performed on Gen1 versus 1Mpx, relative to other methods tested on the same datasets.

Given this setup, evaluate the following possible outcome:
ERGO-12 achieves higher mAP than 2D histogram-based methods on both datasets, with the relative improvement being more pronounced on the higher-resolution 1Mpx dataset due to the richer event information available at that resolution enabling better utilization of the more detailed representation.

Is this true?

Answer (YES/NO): NO